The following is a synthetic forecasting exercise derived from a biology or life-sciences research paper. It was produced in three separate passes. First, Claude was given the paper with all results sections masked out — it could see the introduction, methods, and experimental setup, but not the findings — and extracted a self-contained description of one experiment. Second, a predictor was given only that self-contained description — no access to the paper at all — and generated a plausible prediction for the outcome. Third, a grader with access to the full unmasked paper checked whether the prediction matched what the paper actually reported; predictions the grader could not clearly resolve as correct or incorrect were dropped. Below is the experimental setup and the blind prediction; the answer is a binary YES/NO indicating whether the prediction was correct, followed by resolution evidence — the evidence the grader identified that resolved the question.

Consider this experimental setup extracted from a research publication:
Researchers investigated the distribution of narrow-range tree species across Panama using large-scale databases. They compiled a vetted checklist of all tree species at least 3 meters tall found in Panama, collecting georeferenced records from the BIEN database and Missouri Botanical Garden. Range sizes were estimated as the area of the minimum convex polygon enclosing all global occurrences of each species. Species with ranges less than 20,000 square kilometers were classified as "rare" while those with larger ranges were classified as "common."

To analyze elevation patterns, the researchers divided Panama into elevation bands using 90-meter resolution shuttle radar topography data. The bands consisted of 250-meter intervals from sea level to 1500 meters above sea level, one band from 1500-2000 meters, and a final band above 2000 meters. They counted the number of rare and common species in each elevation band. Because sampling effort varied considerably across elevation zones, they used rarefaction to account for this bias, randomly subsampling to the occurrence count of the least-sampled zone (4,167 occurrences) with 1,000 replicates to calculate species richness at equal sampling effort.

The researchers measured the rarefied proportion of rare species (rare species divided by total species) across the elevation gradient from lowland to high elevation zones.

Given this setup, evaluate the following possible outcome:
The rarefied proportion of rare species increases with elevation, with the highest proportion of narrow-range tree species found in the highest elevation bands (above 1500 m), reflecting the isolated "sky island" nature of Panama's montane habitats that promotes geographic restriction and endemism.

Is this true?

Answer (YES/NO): YES